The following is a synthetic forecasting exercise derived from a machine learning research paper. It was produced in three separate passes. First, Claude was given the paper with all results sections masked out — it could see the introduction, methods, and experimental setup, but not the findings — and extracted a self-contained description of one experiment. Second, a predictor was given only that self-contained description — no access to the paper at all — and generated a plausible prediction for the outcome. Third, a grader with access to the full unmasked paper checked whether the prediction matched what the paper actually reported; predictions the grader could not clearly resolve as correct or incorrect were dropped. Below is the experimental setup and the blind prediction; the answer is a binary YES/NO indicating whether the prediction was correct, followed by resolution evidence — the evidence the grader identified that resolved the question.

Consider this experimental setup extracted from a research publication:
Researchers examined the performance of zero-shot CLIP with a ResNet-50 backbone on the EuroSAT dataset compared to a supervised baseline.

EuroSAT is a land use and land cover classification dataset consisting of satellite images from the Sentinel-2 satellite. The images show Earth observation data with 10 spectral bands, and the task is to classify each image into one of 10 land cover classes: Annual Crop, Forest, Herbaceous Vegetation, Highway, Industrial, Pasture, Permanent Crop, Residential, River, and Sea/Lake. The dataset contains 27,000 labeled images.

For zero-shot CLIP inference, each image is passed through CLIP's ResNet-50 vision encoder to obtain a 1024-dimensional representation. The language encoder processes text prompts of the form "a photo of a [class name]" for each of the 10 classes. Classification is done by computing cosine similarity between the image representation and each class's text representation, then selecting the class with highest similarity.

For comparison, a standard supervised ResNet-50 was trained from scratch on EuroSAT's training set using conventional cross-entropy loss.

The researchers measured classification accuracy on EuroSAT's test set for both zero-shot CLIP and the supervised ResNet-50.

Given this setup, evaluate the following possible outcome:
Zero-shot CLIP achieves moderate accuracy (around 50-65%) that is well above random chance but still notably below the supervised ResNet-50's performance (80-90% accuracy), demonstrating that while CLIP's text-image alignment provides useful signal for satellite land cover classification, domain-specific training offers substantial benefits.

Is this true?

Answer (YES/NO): NO